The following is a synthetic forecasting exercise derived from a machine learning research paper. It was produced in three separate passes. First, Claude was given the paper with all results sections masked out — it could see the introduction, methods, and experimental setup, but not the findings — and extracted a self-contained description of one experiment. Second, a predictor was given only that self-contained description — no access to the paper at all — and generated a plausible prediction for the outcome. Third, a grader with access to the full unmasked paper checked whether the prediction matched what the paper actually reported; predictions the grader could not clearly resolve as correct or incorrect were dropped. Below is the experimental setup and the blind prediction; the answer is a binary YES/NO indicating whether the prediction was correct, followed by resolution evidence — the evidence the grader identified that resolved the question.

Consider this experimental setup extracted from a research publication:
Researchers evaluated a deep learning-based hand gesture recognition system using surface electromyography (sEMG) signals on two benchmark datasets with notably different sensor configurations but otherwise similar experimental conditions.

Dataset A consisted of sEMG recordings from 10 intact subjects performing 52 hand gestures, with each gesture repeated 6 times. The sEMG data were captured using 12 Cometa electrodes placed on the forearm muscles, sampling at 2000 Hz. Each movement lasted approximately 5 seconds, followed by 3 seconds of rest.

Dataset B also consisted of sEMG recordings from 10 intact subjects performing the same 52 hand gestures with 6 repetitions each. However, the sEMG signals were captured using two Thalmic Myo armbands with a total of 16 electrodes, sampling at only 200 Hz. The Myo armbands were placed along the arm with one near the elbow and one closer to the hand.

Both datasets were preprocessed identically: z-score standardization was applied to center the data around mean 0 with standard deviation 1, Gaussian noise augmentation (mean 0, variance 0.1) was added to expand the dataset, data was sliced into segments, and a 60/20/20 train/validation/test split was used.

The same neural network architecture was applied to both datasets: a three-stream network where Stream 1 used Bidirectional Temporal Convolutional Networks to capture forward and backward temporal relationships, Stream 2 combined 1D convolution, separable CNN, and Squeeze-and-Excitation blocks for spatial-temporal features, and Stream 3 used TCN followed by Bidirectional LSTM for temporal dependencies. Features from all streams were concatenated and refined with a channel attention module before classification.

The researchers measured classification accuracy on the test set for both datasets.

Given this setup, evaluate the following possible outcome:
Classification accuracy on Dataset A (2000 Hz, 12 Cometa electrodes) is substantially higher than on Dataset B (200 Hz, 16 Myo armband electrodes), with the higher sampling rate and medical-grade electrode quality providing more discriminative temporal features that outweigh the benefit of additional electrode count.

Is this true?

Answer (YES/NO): NO